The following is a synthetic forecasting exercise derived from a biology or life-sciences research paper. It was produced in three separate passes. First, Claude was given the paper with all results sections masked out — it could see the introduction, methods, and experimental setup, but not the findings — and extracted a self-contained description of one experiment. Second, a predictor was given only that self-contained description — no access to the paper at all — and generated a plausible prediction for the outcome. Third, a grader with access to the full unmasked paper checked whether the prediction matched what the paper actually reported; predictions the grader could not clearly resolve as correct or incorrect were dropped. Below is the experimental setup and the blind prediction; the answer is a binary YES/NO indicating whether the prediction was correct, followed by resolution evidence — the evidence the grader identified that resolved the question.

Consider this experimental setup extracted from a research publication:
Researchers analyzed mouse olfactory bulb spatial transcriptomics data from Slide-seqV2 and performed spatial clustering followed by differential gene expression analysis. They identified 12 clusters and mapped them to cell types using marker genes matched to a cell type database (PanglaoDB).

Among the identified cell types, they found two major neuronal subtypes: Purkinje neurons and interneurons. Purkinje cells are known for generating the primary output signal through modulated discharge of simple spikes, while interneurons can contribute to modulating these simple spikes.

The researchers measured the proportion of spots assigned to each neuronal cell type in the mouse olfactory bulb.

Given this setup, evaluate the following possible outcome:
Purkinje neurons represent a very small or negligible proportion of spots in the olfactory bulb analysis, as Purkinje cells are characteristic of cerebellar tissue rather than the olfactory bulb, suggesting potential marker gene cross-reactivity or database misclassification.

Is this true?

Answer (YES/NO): NO